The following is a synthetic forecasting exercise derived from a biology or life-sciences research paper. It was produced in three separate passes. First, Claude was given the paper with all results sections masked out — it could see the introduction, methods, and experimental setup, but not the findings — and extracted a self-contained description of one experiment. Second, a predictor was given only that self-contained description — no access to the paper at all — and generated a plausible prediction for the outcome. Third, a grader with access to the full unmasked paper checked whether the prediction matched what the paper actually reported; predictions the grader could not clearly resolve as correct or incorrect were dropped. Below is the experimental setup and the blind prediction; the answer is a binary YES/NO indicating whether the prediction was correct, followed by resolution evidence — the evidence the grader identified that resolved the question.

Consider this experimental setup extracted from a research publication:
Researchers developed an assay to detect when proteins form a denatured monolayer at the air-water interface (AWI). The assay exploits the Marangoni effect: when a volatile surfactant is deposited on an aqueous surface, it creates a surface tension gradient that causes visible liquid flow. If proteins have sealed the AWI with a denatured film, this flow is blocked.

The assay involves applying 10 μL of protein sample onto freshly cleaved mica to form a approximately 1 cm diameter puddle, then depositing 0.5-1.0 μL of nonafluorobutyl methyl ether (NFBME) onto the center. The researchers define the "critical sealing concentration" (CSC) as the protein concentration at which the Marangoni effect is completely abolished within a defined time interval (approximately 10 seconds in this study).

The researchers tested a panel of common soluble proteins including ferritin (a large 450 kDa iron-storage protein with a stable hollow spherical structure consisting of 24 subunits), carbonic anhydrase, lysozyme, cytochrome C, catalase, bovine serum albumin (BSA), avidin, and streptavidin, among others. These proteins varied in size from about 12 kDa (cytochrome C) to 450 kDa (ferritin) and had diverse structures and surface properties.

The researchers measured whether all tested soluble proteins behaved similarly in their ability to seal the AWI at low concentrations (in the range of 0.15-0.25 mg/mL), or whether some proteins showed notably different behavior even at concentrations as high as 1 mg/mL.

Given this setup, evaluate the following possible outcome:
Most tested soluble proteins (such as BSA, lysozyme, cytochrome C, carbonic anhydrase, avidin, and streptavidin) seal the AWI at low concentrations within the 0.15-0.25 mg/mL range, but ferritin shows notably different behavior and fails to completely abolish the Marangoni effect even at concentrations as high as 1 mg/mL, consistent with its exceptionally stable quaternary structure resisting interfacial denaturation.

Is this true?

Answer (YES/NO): NO